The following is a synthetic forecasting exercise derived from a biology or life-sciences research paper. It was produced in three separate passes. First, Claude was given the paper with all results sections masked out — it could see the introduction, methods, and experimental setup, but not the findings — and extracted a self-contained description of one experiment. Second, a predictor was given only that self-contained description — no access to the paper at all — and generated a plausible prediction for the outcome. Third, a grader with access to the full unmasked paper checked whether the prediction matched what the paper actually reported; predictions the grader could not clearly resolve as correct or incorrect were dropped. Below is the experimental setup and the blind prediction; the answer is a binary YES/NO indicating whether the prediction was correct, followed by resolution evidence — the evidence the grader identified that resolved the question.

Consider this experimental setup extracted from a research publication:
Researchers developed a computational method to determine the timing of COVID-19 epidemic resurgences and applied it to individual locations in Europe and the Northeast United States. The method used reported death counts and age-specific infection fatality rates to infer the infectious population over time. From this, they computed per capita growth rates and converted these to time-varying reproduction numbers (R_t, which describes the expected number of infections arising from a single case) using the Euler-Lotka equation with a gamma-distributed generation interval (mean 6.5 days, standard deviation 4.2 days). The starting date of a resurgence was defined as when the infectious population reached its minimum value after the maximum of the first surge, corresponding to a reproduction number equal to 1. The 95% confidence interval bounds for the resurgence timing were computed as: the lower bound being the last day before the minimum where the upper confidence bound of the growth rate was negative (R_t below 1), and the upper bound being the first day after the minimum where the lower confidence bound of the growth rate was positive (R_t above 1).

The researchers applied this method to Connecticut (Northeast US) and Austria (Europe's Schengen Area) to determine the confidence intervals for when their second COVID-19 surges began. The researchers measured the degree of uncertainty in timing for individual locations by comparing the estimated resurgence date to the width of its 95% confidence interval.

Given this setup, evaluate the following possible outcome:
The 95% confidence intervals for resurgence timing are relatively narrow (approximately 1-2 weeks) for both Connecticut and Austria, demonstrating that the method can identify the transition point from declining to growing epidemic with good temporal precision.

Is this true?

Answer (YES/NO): NO